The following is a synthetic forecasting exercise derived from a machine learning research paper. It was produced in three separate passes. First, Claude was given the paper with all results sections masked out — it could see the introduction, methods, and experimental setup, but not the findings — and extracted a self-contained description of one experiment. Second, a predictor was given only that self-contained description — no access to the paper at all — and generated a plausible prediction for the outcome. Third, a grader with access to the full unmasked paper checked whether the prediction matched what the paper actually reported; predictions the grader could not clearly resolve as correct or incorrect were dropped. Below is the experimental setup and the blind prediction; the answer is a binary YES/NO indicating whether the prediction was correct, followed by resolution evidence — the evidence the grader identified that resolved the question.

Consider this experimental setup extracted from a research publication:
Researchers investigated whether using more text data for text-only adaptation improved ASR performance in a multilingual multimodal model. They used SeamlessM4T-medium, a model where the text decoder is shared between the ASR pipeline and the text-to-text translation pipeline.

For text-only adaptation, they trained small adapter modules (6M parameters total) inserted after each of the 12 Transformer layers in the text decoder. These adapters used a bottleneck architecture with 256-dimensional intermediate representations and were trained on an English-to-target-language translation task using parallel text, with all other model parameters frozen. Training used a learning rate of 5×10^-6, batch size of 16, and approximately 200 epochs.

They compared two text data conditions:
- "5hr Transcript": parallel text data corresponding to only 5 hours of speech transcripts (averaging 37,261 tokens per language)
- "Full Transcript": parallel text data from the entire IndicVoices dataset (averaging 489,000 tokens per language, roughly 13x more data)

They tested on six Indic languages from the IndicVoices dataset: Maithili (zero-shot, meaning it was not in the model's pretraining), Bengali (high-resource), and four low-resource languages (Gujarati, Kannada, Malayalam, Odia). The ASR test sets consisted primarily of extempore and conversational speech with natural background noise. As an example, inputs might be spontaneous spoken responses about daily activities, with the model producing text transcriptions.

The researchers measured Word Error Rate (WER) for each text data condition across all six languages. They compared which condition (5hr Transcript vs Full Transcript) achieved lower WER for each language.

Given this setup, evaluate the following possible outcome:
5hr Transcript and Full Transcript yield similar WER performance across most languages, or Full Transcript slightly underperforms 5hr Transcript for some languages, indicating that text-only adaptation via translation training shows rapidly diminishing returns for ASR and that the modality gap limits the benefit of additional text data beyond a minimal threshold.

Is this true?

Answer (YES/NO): YES